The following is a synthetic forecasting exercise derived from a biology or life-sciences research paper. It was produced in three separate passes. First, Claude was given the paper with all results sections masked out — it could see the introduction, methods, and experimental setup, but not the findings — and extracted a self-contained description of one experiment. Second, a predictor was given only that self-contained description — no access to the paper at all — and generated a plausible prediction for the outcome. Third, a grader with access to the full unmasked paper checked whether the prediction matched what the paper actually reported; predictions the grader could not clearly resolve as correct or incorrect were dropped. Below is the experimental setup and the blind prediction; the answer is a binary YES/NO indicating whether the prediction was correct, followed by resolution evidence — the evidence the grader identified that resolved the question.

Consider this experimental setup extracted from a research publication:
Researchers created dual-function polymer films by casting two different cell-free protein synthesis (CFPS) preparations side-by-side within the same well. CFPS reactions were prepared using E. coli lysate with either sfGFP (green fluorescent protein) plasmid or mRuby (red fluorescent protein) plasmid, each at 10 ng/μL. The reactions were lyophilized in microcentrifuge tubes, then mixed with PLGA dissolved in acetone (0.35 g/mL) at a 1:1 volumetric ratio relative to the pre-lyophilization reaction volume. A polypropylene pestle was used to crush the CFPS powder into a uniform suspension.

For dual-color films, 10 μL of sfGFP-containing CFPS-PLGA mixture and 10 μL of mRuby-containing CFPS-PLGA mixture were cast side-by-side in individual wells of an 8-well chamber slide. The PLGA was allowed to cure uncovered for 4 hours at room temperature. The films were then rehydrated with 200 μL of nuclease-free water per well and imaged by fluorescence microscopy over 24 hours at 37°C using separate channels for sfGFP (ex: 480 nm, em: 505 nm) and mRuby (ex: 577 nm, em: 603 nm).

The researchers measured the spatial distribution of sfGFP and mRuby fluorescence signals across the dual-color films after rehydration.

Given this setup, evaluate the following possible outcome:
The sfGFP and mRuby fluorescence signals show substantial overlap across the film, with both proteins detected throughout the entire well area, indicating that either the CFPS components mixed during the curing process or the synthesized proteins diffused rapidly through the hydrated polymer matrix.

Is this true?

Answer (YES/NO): NO